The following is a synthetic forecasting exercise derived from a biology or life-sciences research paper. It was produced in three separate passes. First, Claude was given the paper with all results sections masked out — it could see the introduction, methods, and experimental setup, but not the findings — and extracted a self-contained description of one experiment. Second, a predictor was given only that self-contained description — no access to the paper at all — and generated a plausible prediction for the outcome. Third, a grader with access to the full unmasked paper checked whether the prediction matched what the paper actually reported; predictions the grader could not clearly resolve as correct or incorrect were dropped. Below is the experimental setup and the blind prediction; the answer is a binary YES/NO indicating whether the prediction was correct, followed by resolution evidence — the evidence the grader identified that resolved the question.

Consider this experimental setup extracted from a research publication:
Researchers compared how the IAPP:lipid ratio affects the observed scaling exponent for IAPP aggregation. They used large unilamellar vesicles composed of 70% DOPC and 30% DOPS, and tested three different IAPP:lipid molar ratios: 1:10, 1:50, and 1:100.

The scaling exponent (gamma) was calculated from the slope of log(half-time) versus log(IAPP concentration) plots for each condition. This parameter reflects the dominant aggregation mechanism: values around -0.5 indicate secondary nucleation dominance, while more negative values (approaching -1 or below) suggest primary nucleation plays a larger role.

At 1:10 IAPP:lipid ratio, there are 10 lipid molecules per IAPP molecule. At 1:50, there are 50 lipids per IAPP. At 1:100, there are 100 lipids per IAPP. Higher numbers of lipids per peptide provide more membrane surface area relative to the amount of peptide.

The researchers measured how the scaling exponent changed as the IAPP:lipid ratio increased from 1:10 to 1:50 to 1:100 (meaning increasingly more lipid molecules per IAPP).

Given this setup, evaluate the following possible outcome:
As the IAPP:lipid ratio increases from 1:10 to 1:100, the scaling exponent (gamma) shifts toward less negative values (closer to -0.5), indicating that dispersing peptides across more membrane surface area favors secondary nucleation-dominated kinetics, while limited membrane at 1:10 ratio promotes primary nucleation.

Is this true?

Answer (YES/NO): NO